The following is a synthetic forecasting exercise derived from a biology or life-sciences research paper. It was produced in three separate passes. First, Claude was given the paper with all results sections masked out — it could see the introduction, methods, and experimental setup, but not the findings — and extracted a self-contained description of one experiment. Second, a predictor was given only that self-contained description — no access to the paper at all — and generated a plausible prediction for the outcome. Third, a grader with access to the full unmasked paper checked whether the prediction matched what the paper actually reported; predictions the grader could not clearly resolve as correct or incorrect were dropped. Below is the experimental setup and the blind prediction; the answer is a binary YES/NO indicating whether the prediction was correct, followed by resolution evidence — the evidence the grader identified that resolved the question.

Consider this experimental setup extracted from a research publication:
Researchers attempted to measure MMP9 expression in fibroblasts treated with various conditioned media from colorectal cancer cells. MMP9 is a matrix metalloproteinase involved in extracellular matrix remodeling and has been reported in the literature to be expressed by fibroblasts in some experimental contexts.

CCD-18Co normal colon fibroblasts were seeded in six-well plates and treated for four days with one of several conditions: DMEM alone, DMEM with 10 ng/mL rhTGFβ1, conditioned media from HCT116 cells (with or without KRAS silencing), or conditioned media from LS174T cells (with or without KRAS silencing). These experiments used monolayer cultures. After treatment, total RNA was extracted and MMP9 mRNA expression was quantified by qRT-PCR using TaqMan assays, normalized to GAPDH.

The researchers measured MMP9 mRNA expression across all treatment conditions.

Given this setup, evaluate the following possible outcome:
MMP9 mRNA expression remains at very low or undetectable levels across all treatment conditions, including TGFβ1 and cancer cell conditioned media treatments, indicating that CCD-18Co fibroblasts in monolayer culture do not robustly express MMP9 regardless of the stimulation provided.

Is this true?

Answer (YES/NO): YES